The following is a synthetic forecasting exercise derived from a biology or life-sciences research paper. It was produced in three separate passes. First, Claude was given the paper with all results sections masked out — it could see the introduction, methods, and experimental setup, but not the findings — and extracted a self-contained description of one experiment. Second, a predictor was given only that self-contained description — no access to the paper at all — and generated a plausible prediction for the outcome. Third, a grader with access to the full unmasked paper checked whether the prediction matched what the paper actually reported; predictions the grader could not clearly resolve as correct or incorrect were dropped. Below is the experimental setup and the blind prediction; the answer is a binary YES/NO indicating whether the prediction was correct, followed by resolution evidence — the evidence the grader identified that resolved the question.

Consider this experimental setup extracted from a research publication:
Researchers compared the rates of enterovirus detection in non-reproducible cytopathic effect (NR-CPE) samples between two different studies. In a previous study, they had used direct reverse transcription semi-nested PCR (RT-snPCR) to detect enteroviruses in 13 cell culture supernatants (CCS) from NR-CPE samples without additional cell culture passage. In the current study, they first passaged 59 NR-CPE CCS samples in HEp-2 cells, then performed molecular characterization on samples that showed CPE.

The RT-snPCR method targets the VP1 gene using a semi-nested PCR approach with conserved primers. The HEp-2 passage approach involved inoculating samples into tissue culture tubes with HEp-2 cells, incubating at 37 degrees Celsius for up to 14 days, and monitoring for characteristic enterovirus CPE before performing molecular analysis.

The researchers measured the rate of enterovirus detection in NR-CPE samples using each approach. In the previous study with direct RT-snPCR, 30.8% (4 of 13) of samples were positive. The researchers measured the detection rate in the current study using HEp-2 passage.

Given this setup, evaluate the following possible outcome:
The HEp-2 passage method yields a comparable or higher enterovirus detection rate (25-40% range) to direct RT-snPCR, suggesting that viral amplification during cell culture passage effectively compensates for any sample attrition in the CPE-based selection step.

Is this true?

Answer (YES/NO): NO